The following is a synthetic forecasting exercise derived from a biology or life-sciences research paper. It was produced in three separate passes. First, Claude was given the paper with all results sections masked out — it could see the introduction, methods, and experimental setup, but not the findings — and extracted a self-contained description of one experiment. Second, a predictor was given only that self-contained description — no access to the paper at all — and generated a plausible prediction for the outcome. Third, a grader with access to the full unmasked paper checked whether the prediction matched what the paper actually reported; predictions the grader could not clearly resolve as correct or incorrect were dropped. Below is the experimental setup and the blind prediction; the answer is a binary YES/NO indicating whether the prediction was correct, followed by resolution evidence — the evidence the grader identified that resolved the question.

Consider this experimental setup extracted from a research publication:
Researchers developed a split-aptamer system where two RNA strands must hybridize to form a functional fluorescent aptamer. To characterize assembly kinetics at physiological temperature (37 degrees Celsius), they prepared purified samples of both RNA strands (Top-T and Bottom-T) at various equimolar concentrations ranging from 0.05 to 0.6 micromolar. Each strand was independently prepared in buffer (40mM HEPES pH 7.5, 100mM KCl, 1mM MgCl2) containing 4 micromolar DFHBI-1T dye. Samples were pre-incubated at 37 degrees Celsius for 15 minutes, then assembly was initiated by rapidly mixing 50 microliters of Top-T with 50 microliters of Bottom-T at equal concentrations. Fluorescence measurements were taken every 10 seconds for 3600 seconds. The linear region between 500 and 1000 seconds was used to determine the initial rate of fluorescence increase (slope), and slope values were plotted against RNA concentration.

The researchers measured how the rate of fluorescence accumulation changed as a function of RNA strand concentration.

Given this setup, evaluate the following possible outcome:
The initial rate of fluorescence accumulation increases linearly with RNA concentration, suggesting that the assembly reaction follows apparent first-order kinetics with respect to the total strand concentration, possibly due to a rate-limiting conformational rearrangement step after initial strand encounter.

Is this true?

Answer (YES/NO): NO